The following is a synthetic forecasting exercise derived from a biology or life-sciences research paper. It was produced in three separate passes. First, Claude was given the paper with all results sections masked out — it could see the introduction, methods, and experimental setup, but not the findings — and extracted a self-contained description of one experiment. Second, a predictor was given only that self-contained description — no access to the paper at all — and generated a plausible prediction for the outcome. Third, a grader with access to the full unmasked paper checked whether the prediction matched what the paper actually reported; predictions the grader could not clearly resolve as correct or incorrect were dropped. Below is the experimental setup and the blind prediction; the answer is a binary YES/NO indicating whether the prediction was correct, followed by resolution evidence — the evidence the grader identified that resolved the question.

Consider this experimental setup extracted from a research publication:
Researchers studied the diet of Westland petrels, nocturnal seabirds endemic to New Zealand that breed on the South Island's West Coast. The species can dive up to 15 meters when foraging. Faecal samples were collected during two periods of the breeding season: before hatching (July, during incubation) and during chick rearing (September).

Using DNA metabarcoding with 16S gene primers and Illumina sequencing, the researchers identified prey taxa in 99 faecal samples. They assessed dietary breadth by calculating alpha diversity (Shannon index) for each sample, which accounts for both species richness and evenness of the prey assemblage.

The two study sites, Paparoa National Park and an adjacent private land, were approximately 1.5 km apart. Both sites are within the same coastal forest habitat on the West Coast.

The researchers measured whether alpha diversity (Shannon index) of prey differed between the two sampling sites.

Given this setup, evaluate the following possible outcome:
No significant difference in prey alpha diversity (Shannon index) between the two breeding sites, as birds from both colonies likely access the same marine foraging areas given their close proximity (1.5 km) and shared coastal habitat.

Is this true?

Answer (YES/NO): YES